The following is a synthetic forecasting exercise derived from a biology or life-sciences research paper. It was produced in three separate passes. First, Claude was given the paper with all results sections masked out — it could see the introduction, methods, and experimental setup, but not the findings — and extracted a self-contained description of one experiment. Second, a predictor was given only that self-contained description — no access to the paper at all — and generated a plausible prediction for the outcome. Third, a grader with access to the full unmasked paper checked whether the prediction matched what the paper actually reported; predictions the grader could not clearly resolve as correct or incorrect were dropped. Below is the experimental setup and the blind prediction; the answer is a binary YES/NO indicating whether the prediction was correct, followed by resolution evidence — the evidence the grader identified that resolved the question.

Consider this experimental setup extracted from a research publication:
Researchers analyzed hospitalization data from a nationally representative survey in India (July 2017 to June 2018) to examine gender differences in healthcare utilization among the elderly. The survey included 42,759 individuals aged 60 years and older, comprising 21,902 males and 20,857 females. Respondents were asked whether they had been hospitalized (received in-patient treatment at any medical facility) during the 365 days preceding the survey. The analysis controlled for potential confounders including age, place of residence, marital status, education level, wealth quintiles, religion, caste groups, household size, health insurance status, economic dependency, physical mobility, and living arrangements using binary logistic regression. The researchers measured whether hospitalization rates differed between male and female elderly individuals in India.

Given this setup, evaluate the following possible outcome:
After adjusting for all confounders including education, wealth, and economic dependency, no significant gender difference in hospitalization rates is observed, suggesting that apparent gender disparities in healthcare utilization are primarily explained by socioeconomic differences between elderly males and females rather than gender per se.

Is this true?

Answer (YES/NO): NO